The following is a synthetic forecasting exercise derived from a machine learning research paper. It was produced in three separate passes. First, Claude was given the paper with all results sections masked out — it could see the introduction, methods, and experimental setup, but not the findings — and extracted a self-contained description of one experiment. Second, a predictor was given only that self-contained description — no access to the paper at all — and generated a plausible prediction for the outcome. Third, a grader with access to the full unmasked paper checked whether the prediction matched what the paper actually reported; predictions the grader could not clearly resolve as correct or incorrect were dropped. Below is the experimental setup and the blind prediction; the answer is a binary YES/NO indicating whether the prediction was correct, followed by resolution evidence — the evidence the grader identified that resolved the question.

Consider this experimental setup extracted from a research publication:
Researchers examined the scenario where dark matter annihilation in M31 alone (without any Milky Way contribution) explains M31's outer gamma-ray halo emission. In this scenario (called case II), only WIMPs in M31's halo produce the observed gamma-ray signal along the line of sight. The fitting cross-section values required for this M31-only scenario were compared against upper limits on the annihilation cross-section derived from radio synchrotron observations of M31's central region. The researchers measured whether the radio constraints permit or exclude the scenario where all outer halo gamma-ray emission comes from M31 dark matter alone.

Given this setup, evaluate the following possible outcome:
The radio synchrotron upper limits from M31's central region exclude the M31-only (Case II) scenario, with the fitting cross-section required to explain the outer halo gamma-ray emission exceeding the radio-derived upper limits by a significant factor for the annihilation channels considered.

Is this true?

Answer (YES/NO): YES